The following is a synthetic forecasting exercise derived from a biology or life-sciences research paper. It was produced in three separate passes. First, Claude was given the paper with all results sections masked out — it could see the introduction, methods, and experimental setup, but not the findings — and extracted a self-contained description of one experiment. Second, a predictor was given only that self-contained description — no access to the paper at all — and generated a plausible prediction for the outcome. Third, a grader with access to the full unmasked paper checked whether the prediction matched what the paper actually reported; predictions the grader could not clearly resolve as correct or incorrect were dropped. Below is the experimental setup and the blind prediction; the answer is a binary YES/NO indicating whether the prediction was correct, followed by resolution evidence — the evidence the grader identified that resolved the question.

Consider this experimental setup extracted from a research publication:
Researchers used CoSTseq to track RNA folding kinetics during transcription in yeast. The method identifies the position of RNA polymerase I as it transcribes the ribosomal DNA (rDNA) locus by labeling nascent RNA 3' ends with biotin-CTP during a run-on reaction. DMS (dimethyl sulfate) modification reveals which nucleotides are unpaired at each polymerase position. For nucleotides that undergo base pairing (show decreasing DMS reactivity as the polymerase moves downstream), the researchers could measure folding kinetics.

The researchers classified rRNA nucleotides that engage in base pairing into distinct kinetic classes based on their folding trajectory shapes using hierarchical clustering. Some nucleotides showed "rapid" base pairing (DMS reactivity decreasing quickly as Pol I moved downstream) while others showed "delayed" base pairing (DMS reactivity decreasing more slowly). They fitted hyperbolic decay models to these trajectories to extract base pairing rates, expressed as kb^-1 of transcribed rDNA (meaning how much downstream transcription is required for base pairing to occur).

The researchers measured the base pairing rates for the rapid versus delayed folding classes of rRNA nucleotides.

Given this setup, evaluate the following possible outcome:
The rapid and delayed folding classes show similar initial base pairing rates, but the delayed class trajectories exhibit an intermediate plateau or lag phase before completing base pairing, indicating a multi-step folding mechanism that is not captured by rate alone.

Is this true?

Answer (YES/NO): NO